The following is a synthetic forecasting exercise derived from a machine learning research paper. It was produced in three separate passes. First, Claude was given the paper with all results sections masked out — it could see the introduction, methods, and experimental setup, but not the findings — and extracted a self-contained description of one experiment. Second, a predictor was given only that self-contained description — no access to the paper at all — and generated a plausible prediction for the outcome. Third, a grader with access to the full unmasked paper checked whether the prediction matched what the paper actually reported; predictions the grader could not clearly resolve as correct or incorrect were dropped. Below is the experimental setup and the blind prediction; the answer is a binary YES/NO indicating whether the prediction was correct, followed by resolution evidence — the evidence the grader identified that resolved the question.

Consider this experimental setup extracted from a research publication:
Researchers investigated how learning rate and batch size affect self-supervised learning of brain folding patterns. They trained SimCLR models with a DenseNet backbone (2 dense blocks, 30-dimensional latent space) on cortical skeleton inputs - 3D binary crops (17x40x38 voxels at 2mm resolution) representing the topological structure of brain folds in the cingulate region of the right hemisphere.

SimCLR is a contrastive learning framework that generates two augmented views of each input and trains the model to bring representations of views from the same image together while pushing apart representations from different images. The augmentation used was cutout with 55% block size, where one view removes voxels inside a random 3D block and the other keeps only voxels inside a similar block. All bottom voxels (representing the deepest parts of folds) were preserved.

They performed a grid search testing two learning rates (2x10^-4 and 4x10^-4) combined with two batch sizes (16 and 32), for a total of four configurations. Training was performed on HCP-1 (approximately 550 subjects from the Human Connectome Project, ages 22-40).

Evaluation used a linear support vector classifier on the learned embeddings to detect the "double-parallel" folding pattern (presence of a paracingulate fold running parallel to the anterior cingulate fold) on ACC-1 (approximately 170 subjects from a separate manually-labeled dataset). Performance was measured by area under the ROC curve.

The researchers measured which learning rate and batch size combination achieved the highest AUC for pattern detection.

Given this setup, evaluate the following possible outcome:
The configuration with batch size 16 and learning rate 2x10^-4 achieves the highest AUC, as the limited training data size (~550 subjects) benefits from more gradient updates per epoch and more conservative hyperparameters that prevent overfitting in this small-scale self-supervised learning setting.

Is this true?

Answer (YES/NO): NO